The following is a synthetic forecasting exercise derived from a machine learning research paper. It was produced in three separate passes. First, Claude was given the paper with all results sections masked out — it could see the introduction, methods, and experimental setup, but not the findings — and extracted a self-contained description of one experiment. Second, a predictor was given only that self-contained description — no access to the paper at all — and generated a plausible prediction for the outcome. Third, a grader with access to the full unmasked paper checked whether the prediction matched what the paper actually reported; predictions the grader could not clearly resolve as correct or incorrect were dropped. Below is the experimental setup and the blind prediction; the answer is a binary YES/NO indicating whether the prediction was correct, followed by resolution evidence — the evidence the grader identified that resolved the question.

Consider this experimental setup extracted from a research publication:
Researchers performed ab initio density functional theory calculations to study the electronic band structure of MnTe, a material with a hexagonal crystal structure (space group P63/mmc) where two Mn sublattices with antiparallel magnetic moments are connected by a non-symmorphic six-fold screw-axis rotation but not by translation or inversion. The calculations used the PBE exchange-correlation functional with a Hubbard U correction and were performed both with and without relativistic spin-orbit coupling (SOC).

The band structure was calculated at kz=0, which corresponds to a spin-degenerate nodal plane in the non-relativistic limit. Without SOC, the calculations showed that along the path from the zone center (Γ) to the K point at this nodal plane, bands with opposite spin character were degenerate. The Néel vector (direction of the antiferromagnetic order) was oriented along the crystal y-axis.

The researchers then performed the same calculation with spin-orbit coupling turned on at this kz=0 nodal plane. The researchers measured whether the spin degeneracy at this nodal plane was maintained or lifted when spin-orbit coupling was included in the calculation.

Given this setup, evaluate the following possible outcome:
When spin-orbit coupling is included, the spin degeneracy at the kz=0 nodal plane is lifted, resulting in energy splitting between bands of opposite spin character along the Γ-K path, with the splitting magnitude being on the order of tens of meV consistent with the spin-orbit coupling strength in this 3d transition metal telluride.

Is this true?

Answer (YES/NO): NO